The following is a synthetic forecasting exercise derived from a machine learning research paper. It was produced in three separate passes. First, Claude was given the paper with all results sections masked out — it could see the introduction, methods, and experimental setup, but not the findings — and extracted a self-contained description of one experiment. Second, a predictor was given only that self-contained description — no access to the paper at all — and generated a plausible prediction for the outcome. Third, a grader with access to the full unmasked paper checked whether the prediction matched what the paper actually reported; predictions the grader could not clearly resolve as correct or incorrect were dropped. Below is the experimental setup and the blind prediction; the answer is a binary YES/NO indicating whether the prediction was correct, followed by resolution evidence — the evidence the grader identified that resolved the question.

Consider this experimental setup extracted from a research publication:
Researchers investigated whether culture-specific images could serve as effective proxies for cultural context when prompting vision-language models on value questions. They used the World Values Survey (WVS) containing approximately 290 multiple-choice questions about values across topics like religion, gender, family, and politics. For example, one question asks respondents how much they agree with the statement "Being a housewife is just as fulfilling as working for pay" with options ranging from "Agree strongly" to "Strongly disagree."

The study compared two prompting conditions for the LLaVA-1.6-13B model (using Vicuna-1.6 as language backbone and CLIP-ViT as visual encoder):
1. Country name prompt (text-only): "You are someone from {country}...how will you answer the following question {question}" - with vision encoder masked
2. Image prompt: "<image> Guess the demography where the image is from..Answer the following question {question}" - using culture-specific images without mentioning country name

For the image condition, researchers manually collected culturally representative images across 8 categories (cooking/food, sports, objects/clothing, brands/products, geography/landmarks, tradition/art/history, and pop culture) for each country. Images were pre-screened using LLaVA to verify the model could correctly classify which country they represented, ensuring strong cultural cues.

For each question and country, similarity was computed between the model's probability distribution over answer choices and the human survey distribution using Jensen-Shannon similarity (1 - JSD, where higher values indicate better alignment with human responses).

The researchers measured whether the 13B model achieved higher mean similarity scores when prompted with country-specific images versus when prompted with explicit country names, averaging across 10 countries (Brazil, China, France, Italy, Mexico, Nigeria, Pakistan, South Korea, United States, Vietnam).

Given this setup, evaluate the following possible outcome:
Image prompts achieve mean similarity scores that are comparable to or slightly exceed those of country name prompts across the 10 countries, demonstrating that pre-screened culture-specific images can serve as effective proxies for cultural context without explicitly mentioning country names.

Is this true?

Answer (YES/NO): YES